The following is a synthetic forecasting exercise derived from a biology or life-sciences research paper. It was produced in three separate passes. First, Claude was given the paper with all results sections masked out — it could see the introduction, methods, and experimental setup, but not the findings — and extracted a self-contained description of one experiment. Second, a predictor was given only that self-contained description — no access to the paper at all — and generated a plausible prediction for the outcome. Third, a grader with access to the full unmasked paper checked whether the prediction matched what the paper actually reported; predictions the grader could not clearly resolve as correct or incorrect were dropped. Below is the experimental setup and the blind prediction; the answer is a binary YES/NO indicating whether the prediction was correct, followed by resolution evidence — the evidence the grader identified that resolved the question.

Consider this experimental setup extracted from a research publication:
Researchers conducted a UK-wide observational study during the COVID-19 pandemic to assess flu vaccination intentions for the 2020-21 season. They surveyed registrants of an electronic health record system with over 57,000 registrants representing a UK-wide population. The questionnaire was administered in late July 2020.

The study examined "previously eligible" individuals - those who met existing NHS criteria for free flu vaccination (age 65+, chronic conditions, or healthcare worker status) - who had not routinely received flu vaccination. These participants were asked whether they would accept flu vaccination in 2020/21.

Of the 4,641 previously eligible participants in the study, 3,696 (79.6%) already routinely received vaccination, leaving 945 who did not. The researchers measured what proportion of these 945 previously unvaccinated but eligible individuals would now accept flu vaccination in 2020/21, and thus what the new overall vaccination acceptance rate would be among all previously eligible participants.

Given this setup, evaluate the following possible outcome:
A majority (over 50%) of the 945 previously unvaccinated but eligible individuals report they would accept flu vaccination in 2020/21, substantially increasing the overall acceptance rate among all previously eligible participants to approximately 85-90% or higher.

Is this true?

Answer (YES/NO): YES